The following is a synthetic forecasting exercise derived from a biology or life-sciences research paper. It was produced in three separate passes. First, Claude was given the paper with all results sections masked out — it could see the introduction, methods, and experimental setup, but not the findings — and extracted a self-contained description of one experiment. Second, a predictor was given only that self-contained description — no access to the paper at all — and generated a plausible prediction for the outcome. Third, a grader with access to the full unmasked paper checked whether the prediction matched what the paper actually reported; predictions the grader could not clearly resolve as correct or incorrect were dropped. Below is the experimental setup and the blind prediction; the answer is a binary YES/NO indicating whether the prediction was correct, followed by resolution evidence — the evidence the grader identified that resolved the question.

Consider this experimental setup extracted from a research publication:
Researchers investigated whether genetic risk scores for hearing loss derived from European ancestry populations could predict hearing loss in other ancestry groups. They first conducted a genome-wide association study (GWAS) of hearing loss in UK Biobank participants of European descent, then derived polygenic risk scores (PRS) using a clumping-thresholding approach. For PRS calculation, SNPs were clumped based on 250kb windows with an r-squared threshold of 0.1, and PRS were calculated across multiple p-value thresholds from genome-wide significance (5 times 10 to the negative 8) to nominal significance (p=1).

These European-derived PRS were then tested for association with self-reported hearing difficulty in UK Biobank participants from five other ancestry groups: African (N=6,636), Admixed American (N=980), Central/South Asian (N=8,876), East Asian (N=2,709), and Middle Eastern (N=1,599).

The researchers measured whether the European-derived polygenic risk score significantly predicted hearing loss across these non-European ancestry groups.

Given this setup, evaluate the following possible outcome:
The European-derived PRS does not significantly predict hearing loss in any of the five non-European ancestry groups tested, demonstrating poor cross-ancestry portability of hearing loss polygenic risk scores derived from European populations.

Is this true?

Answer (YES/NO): NO